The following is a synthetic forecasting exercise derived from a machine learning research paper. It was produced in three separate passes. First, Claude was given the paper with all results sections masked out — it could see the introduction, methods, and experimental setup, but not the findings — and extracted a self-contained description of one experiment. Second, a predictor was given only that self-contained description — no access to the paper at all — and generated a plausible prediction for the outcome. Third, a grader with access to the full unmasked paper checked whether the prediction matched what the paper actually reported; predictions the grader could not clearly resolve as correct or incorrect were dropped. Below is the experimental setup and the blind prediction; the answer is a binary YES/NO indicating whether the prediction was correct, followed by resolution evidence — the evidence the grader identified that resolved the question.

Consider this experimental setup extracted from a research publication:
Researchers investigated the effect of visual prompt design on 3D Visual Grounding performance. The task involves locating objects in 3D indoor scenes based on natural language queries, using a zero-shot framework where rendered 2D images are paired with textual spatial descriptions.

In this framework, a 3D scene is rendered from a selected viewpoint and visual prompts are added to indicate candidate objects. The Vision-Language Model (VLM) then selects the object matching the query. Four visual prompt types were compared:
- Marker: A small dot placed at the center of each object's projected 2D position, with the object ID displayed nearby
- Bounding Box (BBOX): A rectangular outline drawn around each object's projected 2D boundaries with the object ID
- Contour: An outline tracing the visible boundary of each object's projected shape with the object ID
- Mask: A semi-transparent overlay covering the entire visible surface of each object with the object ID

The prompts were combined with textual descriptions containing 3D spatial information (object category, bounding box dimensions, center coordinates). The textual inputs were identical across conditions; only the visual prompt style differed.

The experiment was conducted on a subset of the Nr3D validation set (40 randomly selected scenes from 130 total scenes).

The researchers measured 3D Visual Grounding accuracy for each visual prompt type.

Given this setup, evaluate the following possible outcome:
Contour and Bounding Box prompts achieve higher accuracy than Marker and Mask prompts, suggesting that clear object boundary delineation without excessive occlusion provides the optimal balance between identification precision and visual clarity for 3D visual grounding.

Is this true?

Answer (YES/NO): NO